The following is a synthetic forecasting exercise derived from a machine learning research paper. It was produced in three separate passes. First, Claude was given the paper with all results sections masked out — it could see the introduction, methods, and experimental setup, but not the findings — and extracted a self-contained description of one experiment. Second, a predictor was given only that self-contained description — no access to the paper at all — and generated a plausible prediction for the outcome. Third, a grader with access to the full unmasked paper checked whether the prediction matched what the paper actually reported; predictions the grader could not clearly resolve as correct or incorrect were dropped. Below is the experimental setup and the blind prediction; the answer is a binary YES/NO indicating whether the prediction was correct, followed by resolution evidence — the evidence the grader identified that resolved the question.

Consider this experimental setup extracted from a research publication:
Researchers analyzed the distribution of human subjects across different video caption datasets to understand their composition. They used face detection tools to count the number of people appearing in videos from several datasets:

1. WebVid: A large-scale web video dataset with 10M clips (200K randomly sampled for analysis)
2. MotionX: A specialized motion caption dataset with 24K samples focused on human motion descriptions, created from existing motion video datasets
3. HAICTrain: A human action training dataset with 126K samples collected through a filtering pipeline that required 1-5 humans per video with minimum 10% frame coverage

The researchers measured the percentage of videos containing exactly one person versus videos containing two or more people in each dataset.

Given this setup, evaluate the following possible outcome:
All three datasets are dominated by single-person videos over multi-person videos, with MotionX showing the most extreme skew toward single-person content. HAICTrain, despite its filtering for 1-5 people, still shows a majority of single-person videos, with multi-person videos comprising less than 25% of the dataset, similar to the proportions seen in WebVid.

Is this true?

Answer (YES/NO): NO